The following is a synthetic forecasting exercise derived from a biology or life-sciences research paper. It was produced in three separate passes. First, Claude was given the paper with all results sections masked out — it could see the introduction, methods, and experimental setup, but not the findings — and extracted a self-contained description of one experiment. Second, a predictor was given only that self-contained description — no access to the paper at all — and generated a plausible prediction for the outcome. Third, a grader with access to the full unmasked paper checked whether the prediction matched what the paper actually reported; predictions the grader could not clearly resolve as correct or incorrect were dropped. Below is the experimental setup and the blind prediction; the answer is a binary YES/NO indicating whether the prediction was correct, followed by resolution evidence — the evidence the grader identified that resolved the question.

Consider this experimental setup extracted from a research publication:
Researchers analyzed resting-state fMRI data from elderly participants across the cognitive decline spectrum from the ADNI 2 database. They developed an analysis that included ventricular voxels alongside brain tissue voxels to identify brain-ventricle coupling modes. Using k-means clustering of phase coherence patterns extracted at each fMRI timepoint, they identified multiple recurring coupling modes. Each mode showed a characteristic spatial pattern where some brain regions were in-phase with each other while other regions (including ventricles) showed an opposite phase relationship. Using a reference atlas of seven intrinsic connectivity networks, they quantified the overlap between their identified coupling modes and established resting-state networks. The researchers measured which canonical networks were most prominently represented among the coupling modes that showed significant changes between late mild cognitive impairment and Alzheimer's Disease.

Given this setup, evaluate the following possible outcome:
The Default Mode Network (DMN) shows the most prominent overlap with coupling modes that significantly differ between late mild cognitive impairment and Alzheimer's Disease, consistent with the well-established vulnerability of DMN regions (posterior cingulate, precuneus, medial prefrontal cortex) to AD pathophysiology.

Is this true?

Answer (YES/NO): YES